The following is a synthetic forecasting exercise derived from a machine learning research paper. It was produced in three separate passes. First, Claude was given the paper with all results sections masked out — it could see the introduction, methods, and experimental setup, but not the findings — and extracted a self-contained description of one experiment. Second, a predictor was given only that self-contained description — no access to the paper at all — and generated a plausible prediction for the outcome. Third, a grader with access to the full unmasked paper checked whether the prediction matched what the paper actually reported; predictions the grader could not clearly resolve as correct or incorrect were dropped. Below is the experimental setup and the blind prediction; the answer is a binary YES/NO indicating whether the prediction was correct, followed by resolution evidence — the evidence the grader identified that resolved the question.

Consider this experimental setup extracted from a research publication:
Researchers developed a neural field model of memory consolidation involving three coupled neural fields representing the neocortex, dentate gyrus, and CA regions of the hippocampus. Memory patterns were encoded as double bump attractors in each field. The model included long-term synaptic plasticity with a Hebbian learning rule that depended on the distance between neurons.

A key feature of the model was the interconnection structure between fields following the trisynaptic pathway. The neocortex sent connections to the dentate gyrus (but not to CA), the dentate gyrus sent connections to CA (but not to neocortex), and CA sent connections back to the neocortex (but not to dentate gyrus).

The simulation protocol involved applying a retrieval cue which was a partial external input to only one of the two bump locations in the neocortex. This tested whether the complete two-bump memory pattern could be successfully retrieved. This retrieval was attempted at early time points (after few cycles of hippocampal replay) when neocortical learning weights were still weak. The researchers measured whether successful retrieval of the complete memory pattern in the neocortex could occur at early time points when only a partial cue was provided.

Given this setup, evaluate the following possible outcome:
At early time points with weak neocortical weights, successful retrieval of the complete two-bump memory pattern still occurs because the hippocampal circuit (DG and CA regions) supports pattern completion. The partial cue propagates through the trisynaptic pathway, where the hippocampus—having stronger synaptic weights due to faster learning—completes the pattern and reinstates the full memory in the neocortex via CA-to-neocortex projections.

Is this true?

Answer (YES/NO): YES